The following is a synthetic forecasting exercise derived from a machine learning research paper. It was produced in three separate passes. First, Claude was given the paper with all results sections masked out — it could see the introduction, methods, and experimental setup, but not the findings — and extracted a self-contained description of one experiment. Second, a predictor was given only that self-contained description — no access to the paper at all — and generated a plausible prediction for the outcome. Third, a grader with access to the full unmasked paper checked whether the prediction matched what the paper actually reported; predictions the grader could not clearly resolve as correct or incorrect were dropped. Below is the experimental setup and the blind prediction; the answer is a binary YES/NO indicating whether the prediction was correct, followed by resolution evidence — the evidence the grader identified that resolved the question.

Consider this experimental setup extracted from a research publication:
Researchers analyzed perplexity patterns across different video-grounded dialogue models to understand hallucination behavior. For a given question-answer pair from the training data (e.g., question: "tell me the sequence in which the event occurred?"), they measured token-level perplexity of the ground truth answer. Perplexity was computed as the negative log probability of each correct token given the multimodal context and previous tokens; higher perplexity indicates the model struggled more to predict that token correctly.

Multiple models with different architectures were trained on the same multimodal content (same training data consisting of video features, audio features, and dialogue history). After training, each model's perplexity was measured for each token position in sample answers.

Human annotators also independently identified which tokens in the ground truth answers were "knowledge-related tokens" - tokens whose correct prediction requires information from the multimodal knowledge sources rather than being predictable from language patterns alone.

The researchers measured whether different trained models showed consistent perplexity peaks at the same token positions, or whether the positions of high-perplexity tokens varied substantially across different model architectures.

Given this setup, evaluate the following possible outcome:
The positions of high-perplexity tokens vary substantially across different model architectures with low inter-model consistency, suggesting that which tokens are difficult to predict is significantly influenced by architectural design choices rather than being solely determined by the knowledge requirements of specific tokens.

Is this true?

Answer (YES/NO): YES